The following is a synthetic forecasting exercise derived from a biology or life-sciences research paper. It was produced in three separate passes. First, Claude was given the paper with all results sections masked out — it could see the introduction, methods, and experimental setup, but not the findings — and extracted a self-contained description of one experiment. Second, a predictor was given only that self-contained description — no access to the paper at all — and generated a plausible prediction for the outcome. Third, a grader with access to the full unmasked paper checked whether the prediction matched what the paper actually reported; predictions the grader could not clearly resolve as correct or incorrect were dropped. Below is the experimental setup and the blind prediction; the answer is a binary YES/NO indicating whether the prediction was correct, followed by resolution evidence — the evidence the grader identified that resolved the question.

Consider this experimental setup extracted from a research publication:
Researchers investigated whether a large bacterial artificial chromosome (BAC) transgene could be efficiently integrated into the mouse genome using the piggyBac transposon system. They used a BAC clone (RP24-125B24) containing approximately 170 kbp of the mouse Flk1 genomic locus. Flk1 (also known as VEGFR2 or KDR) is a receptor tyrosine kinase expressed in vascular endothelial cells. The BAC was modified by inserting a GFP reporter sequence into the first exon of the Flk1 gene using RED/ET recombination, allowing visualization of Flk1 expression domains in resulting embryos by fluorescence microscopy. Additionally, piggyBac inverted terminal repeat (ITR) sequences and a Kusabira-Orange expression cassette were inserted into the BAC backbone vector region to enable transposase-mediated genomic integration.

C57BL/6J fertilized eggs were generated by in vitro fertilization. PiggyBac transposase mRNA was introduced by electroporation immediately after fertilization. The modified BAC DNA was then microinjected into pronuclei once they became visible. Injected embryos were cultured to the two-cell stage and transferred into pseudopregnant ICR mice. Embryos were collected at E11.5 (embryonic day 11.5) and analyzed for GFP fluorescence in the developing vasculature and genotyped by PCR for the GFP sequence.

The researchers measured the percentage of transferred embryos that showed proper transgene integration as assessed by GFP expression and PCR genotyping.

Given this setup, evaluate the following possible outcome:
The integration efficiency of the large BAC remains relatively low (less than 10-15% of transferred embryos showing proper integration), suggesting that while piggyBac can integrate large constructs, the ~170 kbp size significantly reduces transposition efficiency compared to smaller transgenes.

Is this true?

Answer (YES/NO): NO